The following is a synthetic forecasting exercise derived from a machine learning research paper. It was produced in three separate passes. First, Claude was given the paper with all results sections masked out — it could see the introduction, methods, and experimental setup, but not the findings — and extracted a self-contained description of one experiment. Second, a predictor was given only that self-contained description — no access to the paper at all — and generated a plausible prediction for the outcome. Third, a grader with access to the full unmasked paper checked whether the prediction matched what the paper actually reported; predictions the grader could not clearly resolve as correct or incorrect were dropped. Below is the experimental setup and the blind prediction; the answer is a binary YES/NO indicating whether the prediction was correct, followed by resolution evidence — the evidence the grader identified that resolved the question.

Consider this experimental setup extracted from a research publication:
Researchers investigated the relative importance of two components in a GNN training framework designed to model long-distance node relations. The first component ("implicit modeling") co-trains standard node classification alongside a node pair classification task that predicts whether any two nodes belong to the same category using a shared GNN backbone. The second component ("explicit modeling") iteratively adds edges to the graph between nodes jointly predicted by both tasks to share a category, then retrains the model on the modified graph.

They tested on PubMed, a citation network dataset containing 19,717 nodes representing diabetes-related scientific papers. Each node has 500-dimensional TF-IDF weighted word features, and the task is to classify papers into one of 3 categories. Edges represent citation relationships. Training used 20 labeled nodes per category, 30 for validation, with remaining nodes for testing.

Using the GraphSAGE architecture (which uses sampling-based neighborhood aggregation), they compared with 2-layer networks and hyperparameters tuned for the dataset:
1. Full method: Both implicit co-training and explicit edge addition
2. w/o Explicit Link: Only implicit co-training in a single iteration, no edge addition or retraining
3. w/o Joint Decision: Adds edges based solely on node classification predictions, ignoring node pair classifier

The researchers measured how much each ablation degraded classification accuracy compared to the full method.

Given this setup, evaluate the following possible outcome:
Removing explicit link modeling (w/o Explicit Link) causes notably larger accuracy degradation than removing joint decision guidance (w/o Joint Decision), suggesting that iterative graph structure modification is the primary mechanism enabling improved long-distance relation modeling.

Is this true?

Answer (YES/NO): YES